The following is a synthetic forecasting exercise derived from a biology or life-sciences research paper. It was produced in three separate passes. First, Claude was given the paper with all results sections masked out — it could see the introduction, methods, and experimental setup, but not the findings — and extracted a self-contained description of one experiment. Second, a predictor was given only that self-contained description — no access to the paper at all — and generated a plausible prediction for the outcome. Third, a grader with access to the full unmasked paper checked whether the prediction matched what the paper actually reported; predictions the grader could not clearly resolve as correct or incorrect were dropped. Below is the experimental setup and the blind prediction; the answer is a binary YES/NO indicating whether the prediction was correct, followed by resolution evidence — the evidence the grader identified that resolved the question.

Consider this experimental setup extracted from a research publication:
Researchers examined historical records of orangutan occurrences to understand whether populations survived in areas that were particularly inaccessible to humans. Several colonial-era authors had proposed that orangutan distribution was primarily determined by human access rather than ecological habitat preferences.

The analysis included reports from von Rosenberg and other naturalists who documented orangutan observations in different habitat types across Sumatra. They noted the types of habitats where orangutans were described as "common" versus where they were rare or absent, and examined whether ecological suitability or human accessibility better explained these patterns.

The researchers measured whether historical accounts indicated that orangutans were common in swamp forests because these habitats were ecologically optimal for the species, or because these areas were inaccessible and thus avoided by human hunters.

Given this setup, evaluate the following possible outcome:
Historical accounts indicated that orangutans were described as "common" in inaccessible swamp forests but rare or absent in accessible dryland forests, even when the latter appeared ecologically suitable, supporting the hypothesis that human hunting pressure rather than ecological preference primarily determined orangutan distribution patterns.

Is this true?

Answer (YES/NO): YES